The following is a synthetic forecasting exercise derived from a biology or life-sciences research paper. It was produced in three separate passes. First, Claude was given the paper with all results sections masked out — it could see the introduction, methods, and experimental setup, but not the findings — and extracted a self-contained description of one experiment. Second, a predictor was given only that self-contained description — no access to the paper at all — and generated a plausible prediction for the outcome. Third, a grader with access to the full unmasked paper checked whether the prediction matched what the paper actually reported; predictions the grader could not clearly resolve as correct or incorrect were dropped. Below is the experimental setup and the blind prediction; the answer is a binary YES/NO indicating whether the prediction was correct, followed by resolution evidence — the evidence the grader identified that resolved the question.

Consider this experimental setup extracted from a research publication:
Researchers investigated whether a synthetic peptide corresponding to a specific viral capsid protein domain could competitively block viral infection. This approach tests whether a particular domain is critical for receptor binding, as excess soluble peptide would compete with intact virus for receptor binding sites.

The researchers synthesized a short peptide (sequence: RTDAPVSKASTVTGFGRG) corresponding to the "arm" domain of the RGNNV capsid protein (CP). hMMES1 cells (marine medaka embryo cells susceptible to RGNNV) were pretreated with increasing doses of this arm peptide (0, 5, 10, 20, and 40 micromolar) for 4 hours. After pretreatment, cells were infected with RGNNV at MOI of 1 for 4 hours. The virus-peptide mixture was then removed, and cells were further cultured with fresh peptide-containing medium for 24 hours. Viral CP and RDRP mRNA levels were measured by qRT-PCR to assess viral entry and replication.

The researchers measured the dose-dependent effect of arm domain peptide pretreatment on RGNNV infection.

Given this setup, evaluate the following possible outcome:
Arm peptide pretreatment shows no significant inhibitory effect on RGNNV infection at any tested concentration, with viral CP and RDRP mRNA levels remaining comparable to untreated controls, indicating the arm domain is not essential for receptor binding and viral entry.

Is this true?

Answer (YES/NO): NO